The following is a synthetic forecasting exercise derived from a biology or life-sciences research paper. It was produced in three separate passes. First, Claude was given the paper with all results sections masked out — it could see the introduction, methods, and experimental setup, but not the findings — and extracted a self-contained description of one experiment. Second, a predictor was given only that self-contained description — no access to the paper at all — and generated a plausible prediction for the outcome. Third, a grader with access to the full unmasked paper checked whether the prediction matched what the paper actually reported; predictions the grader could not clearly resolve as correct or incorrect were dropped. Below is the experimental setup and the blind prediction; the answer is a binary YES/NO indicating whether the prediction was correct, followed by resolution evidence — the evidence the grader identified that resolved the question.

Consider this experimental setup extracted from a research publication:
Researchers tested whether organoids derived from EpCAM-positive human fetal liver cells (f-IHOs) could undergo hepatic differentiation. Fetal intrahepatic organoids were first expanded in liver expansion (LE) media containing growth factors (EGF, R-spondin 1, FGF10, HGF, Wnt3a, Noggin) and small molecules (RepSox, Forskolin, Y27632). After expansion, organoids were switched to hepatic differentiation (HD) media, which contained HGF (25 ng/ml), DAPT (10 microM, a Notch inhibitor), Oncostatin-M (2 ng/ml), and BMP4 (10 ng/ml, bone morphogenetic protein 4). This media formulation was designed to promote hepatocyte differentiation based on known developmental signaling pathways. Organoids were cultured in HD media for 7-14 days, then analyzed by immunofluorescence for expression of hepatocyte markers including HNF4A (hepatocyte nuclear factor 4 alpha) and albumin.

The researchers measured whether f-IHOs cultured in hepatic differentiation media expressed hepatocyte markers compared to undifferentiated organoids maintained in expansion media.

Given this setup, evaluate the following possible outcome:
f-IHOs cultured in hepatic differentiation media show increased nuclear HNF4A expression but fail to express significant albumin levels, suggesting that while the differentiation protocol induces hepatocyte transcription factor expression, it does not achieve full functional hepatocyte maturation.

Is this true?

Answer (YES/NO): NO